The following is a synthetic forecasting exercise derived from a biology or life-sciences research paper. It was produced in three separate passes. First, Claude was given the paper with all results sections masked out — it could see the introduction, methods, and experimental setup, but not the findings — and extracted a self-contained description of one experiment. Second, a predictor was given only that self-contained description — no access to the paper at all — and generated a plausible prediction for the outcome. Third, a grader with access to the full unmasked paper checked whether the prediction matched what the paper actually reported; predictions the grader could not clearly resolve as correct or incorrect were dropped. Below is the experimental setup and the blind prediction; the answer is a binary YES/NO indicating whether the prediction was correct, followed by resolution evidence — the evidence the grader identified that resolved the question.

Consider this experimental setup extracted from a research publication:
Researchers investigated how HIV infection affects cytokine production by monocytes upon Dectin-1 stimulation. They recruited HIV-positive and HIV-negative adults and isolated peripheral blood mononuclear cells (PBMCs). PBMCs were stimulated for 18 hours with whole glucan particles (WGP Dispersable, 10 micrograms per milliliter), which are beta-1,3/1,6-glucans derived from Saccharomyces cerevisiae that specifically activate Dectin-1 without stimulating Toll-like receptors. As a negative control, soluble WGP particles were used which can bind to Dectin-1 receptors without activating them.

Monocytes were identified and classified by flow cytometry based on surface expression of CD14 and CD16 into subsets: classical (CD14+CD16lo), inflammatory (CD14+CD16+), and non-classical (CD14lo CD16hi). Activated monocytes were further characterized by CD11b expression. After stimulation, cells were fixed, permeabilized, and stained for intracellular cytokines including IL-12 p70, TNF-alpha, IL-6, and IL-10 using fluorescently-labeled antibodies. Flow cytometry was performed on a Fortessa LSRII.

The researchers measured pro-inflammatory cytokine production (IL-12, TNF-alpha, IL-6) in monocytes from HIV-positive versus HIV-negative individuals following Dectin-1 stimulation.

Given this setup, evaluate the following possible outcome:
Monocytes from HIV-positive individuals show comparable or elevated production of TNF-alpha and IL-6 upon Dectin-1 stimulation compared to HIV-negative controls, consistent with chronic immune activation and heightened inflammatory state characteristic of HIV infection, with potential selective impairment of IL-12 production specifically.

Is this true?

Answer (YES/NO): NO